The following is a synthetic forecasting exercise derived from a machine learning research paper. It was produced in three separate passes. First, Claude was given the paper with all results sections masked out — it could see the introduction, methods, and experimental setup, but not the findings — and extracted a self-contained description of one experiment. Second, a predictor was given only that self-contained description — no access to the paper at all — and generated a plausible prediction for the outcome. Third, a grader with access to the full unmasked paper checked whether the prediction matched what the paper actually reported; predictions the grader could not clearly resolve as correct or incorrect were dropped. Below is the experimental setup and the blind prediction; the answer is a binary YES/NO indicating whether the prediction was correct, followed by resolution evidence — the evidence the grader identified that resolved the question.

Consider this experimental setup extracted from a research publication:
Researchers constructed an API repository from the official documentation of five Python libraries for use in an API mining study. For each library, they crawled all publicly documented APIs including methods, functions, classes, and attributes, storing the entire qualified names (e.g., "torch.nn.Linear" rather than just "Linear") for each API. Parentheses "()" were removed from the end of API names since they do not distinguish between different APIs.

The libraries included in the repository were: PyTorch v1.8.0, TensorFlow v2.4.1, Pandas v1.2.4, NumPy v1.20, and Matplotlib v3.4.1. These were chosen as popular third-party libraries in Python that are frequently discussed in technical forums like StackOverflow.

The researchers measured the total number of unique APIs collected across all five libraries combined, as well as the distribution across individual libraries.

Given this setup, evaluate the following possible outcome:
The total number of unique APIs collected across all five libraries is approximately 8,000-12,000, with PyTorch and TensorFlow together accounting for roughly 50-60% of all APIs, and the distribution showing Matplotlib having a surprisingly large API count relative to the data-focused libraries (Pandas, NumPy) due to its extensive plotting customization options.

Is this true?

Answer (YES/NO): NO